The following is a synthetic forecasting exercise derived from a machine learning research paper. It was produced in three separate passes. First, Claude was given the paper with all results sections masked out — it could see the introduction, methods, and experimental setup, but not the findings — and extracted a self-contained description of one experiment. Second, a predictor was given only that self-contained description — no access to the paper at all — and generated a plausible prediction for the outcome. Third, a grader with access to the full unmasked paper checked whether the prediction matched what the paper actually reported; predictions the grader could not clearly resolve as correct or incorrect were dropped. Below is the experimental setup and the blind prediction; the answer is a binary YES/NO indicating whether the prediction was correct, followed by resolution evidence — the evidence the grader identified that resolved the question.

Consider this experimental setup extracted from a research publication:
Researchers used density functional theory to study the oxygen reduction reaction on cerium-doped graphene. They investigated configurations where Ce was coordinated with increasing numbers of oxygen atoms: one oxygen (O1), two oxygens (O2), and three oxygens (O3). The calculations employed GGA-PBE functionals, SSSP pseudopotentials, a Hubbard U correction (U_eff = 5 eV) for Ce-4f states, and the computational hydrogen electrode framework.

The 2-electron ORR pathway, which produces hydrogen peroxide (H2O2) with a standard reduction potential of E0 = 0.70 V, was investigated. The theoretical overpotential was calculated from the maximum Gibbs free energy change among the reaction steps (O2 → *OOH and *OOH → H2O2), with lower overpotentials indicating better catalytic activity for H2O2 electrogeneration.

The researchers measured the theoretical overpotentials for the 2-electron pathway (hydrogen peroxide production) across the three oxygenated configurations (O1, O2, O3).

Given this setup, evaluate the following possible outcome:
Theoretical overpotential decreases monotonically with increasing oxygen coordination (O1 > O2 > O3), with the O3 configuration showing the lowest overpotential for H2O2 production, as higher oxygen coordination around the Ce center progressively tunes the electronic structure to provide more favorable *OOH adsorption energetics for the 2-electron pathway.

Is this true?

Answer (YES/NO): NO